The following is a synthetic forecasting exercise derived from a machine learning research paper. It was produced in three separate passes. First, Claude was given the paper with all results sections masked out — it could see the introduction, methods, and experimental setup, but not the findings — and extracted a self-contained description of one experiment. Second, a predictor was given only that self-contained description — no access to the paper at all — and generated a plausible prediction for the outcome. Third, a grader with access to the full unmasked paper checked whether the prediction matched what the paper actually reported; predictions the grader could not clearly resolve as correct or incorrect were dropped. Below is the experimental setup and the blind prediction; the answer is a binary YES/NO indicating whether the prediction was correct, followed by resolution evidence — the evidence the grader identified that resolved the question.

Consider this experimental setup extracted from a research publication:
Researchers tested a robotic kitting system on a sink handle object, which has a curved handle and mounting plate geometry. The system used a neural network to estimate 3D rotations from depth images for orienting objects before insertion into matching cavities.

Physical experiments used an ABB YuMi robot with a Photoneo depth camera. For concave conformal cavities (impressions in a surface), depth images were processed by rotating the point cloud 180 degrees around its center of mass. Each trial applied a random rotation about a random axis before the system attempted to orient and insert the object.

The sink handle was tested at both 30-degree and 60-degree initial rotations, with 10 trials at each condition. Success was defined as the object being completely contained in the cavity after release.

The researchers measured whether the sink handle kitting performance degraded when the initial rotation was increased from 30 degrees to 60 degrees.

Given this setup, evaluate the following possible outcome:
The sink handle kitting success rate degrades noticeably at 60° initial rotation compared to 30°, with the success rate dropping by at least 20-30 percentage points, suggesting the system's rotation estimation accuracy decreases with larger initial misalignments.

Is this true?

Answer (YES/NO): NO